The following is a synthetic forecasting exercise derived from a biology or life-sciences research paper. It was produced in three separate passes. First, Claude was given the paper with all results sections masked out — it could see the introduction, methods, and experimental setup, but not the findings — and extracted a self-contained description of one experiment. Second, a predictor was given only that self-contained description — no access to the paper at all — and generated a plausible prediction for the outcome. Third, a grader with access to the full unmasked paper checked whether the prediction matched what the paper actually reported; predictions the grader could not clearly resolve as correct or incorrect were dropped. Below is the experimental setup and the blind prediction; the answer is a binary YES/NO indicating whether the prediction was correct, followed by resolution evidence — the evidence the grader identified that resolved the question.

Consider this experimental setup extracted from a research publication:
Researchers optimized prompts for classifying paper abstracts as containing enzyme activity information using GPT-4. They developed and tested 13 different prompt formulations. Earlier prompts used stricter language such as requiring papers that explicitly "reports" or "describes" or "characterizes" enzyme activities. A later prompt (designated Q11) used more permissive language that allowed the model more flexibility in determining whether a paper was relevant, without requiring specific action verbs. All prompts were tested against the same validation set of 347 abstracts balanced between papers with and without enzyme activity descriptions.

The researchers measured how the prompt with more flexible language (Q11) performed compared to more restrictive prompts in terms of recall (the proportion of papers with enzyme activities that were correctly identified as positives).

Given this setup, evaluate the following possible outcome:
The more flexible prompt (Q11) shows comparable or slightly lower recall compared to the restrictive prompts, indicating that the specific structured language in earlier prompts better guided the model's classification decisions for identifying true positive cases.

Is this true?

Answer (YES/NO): NO